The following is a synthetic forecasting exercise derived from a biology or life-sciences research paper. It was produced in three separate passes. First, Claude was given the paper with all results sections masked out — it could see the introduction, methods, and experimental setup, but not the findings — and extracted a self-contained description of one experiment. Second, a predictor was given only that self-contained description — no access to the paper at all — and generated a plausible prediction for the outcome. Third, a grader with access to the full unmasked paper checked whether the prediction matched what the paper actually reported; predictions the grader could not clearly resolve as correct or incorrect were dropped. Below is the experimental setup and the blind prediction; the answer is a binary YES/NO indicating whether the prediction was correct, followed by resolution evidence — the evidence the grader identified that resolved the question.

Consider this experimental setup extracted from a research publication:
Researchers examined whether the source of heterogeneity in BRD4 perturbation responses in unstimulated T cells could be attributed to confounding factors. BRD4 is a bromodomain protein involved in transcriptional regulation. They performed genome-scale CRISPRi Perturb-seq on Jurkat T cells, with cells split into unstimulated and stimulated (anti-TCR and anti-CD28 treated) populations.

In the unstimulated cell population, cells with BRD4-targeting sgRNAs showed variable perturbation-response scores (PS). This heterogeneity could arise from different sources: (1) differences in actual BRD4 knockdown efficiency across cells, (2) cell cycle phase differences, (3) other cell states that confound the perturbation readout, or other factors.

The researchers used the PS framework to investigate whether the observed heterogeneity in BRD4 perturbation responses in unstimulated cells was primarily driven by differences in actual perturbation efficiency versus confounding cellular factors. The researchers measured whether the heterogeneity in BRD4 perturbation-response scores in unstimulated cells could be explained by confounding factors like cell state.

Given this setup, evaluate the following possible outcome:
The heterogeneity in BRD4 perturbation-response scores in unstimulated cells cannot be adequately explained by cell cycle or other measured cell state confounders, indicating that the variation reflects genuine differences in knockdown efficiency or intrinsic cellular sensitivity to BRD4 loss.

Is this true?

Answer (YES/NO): NO